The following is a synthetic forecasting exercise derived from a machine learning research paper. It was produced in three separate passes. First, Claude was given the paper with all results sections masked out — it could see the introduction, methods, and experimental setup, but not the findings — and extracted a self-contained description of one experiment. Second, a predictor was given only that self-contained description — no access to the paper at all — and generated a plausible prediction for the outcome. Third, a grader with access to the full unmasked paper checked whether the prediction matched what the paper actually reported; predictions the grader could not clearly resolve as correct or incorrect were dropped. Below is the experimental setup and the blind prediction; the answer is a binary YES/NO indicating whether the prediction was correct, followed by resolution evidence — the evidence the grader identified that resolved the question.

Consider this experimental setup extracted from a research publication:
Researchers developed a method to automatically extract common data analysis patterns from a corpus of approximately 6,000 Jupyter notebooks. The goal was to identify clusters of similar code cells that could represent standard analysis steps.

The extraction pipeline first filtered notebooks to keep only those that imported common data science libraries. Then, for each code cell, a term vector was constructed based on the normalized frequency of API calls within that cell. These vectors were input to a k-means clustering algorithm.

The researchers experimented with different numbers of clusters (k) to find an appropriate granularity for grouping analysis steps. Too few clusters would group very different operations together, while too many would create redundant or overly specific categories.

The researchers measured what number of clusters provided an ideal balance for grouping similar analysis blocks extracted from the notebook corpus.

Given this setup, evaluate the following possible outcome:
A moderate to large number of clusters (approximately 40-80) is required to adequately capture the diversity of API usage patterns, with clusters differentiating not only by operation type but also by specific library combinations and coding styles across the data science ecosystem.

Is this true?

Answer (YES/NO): NO